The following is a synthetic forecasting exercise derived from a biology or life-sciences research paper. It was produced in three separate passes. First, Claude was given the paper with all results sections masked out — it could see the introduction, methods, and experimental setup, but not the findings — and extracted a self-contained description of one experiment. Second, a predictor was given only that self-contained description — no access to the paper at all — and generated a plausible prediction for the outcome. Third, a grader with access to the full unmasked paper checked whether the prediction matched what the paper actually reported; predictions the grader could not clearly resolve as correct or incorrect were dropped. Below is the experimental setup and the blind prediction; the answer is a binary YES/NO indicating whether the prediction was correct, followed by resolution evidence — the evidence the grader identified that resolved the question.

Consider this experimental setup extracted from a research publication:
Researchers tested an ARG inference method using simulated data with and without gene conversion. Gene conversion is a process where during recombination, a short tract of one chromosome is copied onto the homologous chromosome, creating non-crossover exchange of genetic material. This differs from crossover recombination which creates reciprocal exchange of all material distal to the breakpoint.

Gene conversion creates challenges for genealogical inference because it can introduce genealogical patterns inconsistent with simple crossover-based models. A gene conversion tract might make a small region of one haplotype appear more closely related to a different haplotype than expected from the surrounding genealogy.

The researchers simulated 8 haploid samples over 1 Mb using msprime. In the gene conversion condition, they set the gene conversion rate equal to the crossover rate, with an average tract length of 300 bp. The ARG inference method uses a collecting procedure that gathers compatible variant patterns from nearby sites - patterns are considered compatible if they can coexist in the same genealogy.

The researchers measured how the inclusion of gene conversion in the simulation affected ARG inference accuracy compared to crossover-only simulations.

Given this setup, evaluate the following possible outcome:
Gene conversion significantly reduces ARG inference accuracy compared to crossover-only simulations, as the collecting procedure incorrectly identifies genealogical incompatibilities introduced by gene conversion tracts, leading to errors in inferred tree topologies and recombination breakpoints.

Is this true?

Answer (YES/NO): NO